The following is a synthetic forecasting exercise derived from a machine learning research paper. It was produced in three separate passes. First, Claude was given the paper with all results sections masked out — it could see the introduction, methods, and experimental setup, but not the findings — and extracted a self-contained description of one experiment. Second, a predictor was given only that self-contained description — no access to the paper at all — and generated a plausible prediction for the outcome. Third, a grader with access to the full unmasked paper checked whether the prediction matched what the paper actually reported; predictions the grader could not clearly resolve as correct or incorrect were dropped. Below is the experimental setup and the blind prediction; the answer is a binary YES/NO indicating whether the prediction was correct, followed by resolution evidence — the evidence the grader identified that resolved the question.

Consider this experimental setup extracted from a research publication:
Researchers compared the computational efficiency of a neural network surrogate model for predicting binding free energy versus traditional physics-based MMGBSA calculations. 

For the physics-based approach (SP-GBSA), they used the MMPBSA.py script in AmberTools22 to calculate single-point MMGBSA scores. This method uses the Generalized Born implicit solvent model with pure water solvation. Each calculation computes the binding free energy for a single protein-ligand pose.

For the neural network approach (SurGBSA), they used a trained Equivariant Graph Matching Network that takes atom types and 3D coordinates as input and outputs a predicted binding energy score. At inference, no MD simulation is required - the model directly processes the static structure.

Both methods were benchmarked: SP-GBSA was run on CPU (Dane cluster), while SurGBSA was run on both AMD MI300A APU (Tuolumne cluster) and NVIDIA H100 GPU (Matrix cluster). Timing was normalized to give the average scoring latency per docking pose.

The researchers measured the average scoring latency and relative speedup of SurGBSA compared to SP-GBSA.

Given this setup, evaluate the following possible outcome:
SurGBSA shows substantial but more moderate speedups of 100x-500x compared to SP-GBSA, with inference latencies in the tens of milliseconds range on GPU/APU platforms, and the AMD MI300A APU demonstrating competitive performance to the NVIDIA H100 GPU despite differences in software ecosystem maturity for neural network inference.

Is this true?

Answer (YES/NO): NO